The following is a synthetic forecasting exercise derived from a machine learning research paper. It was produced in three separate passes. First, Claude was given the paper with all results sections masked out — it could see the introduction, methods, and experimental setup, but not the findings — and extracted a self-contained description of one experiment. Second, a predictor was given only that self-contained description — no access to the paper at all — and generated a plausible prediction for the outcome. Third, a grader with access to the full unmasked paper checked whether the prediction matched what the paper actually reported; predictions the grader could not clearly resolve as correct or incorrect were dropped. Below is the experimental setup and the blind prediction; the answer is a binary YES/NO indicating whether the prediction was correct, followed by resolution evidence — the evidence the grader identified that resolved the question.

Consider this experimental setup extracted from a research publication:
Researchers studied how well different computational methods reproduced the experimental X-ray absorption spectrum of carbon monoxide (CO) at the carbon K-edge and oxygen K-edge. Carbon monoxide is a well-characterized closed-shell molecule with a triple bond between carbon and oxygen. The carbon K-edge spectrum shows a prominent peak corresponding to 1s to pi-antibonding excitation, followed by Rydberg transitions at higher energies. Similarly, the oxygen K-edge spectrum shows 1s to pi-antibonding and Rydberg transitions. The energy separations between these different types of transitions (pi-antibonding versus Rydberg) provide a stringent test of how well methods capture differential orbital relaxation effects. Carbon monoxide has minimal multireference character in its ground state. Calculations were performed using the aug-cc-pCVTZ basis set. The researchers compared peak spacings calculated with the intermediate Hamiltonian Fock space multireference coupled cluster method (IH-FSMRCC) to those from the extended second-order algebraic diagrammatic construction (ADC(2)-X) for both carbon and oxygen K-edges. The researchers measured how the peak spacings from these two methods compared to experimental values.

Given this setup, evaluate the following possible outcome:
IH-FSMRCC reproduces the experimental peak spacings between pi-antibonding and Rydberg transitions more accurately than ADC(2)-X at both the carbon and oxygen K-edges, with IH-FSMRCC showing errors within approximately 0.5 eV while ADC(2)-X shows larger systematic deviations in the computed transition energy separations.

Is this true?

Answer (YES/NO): NO